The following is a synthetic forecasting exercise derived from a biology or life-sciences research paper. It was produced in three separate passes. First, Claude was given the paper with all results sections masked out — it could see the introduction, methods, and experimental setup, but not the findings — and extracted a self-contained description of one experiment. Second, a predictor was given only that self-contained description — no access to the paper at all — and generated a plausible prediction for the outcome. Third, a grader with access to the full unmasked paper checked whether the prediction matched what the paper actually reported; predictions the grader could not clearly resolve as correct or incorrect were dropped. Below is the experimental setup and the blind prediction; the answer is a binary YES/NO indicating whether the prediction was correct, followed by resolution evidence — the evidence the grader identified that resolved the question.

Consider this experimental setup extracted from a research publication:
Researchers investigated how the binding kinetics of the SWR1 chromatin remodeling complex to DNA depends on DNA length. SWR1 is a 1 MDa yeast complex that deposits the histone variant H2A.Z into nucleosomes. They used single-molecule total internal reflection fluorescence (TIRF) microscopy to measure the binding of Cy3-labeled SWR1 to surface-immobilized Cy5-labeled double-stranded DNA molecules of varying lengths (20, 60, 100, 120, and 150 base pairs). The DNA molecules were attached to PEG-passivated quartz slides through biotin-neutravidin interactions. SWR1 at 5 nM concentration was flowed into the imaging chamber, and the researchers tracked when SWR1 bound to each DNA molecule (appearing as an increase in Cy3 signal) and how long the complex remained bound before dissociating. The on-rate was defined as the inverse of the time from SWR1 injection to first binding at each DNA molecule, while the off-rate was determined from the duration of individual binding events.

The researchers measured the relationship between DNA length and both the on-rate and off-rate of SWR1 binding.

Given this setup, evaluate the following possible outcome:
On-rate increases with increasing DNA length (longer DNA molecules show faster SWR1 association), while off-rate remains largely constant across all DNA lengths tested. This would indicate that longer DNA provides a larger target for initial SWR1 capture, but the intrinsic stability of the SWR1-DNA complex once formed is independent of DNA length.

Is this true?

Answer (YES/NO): NO